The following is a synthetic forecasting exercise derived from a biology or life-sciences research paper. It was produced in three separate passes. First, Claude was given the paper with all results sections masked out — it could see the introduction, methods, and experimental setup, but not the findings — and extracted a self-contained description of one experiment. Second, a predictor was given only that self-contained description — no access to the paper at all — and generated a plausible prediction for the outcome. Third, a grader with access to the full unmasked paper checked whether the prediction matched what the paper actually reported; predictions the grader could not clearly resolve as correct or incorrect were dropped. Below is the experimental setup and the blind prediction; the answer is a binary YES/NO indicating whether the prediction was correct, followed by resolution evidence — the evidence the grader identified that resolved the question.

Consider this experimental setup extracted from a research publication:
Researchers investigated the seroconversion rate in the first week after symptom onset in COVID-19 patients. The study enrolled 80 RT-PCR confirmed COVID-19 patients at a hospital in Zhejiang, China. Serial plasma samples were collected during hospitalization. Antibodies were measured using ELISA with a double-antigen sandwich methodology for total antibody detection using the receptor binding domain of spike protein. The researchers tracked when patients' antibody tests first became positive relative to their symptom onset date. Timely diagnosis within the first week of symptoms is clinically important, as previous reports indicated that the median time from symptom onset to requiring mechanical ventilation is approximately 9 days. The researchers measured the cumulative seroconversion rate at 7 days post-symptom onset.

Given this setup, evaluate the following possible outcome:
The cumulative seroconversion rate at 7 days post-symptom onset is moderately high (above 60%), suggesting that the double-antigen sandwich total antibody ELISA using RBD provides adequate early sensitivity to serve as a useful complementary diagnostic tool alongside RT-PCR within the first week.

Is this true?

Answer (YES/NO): YES